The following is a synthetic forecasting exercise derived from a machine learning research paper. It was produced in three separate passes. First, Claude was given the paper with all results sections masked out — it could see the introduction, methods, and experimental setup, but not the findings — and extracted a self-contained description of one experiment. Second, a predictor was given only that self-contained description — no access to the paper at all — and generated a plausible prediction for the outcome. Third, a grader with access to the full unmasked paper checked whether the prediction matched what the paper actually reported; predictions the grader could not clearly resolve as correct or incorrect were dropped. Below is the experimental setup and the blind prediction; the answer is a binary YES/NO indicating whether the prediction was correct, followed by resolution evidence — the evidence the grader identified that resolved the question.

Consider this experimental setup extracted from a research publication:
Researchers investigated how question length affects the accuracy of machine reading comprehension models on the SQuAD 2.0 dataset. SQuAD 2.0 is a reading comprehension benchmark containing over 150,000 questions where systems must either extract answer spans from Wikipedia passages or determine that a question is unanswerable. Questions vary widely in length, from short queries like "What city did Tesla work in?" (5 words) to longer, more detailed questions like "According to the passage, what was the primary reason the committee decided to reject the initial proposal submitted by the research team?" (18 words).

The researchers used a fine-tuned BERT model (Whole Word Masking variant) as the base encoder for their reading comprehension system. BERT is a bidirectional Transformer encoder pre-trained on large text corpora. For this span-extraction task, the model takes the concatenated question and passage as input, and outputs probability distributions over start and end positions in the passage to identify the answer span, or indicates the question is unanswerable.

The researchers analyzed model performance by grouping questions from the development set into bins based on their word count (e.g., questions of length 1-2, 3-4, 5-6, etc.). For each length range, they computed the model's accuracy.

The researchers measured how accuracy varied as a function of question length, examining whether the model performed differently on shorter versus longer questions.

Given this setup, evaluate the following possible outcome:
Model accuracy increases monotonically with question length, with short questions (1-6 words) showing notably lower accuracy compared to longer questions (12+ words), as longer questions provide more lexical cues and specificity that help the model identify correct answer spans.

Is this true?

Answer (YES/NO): NO